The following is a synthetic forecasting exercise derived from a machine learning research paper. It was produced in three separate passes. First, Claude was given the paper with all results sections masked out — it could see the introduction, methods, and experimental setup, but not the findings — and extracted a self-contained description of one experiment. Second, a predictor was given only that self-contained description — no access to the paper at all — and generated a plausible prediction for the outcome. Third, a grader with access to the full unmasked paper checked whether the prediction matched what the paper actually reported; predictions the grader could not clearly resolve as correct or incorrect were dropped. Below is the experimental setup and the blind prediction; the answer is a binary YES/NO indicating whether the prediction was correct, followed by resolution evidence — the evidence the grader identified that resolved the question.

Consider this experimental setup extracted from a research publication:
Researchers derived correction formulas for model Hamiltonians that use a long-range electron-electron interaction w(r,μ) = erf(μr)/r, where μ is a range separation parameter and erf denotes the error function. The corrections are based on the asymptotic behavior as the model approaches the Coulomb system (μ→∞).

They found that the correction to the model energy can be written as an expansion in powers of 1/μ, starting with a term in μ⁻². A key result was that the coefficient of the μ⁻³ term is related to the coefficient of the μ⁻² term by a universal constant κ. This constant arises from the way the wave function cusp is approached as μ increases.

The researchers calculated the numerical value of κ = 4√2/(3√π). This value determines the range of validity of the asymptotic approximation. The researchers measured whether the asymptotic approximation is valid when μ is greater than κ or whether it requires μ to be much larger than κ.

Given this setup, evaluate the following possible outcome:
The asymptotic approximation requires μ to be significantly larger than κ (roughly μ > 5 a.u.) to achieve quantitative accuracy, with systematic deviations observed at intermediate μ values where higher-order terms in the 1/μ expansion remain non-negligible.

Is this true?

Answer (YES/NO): NO